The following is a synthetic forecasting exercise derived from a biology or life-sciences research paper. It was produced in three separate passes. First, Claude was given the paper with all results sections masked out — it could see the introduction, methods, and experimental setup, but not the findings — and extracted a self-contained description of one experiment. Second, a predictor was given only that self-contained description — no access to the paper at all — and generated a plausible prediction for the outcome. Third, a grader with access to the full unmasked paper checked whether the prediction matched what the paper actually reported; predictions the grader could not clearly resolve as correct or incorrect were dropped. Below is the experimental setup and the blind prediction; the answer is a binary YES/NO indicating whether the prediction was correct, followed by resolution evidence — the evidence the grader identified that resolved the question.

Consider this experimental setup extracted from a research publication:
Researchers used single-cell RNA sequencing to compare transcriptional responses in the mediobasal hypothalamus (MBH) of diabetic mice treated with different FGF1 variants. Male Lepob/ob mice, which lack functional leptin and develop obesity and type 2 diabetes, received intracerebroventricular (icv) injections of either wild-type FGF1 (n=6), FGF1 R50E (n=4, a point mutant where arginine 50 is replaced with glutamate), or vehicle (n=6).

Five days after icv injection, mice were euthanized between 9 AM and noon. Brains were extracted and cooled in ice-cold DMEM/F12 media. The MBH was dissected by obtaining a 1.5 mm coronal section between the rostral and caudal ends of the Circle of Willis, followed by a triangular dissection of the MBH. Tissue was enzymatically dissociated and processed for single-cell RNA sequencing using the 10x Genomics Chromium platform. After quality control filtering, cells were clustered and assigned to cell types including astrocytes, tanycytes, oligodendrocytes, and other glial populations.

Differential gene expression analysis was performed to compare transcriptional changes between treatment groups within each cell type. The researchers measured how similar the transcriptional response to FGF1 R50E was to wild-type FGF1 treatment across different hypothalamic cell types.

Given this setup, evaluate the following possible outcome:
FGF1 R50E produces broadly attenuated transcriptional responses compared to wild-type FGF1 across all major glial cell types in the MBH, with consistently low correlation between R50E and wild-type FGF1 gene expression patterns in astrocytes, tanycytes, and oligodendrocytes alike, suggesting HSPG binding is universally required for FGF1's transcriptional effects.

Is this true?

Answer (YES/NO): NO